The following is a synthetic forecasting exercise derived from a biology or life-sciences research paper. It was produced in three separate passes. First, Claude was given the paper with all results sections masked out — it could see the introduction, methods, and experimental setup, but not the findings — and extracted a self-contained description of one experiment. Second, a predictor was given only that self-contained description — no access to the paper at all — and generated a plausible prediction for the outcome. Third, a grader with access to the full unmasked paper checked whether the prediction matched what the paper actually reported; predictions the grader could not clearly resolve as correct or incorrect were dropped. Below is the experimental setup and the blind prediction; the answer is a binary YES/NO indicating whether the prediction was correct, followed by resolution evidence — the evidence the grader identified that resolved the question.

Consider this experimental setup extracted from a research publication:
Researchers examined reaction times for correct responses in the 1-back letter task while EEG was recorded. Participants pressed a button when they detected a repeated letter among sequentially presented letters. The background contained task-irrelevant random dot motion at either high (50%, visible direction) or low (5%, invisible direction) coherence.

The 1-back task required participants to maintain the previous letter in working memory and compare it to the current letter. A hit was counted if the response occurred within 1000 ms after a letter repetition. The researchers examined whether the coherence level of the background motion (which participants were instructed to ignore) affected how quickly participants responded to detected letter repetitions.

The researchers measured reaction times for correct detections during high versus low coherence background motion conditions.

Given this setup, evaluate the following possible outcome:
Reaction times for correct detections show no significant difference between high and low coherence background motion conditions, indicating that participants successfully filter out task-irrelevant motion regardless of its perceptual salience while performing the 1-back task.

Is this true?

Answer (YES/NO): YES